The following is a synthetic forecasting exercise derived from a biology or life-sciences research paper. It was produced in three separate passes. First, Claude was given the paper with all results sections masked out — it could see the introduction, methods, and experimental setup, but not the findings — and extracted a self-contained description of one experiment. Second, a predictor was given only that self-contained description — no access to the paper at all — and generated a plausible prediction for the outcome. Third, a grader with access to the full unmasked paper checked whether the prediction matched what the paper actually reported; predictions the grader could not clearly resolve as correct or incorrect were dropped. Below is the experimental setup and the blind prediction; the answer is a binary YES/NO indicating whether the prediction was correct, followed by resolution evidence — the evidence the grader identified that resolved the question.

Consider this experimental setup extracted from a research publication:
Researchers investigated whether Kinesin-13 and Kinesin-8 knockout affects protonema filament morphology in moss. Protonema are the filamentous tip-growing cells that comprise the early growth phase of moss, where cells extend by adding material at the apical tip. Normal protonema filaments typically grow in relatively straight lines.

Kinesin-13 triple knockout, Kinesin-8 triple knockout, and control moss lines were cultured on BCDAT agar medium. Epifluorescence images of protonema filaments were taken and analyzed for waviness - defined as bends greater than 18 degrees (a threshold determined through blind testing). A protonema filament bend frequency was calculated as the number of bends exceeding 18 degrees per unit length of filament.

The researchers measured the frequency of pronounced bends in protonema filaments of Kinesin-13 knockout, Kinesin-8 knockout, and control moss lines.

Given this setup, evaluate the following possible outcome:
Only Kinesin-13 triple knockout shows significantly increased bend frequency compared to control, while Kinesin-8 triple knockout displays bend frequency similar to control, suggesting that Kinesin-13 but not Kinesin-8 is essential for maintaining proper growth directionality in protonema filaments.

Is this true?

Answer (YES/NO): NO